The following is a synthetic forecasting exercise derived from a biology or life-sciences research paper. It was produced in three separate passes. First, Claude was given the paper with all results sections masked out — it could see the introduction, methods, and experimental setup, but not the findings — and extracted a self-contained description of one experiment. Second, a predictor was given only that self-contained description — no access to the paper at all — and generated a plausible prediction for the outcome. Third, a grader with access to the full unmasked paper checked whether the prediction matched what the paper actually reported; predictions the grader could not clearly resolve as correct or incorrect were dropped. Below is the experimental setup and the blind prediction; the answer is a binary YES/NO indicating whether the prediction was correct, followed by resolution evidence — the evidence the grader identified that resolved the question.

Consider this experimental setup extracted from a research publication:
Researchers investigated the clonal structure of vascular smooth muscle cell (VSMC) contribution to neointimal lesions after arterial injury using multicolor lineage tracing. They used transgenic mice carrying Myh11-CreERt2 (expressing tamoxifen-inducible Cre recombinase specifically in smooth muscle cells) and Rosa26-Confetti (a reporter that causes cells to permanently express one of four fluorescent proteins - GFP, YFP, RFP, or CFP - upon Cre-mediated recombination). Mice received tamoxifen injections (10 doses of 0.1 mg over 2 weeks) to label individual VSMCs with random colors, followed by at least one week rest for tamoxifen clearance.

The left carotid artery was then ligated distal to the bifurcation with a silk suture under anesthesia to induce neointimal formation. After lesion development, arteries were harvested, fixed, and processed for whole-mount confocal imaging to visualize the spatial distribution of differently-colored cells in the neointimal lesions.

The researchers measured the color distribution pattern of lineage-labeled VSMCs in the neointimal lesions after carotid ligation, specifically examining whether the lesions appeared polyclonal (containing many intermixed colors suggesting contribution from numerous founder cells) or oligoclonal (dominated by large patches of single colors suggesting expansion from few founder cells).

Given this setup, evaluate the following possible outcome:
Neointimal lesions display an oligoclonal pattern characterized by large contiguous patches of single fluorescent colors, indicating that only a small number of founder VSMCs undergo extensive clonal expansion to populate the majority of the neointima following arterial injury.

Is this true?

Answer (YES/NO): YES